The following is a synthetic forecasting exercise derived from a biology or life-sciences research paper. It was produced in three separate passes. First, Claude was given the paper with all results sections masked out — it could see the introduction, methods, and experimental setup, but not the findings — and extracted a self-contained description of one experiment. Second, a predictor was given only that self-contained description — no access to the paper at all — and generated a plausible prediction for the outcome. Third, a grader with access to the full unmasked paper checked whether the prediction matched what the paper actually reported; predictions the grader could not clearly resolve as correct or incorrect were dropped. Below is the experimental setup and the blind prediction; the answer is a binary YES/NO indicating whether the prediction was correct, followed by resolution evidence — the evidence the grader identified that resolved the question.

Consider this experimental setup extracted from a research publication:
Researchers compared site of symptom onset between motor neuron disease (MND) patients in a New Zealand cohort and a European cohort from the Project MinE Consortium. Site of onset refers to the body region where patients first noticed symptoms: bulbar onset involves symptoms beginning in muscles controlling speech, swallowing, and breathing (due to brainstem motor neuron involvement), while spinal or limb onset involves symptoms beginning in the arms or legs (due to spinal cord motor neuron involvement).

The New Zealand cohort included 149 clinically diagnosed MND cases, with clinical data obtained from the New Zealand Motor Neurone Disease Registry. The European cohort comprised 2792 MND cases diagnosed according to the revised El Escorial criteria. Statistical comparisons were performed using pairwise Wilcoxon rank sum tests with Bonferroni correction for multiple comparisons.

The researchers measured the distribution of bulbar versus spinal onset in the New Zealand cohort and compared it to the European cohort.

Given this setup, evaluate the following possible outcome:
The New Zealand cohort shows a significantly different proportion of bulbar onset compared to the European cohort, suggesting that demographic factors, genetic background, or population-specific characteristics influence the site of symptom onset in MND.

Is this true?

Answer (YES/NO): NO